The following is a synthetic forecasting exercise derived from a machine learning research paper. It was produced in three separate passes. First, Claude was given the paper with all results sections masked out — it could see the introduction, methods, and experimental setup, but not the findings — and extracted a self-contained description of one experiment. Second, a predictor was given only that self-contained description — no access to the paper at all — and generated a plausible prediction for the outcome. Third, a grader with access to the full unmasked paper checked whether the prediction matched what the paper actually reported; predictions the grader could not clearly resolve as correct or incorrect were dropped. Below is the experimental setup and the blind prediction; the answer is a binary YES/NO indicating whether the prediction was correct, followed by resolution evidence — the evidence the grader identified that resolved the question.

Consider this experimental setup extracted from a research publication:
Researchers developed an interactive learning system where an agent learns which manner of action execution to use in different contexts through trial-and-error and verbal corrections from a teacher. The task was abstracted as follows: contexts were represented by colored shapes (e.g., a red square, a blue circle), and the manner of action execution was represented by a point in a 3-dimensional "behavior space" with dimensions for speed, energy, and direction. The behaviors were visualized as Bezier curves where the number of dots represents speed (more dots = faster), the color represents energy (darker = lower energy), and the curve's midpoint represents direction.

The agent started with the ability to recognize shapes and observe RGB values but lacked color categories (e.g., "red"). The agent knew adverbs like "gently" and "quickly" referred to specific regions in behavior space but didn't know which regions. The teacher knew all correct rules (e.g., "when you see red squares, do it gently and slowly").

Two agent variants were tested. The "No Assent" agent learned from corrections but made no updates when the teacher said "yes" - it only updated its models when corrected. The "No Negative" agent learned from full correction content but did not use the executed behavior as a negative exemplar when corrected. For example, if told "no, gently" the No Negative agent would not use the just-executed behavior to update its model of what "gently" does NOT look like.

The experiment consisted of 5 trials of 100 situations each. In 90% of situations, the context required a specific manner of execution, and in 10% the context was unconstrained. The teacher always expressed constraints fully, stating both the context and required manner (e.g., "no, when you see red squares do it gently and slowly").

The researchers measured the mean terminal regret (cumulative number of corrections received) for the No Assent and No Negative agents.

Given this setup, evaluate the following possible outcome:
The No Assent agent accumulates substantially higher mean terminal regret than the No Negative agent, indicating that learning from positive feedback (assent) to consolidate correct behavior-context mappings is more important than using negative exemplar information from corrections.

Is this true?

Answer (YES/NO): NO